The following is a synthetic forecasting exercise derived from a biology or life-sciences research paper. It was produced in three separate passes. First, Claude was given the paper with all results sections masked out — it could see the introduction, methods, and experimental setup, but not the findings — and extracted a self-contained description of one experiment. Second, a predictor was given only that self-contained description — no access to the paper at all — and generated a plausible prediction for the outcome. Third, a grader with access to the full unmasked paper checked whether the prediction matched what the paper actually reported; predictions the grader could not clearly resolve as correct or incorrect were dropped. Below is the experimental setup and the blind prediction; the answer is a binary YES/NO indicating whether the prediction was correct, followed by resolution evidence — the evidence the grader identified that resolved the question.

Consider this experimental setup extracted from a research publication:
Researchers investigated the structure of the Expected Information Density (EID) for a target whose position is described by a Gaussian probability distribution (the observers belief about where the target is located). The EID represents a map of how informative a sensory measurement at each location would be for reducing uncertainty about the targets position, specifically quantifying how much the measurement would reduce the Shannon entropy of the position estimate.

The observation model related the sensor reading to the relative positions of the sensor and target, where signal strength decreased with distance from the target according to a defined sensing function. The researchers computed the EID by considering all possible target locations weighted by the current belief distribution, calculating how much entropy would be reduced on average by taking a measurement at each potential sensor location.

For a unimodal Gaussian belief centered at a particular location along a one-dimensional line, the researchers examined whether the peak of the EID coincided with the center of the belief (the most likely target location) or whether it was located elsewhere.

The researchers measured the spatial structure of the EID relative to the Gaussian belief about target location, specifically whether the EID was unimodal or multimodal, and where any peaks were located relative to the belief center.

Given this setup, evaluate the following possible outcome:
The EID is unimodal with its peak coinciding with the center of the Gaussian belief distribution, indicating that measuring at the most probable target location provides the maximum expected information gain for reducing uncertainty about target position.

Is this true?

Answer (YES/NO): NO